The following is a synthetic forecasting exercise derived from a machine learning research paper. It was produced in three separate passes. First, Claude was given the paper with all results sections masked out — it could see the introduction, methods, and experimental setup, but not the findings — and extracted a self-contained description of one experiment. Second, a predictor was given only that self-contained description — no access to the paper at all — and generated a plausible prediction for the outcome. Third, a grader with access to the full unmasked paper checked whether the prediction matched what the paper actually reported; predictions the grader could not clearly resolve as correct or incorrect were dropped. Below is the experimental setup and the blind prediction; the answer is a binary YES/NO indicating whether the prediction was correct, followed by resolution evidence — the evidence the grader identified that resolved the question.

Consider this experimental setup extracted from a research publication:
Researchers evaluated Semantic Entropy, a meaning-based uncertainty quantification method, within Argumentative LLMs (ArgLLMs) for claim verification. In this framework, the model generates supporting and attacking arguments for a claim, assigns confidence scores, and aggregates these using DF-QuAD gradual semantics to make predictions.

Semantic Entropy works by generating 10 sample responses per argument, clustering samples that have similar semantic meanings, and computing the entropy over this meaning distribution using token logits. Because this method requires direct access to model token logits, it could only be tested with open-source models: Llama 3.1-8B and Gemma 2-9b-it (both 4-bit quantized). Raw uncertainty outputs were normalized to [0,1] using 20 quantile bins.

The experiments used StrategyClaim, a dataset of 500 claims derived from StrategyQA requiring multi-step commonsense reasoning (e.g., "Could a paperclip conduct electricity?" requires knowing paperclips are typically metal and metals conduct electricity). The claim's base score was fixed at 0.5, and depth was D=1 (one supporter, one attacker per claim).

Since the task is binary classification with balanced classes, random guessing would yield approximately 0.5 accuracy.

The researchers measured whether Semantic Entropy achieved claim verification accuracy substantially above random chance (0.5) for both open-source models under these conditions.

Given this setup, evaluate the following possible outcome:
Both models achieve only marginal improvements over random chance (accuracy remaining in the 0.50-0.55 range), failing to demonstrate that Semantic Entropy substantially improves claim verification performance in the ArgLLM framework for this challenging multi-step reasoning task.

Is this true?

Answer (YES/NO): NO